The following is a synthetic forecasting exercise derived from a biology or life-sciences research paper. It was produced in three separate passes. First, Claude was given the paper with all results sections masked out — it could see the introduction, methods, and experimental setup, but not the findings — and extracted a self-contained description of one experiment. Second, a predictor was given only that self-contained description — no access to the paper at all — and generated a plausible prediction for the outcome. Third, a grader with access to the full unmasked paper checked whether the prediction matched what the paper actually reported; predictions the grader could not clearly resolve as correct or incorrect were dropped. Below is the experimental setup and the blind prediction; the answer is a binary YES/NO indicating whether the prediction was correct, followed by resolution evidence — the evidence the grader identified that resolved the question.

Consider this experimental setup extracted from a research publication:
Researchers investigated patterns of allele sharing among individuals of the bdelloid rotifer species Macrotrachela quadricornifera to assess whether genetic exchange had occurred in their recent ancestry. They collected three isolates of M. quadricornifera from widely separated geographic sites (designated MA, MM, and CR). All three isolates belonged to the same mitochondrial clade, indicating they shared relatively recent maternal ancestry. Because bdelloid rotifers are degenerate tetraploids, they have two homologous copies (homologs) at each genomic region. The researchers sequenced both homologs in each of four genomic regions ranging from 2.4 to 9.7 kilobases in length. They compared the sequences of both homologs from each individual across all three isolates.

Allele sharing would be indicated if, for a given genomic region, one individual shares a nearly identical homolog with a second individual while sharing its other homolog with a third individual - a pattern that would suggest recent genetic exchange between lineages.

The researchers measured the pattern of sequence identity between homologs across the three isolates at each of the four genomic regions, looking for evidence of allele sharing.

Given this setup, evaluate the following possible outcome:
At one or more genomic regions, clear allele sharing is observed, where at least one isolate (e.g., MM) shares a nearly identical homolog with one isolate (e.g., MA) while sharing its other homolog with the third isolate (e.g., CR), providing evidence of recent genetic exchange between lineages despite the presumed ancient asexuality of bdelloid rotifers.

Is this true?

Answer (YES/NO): YES